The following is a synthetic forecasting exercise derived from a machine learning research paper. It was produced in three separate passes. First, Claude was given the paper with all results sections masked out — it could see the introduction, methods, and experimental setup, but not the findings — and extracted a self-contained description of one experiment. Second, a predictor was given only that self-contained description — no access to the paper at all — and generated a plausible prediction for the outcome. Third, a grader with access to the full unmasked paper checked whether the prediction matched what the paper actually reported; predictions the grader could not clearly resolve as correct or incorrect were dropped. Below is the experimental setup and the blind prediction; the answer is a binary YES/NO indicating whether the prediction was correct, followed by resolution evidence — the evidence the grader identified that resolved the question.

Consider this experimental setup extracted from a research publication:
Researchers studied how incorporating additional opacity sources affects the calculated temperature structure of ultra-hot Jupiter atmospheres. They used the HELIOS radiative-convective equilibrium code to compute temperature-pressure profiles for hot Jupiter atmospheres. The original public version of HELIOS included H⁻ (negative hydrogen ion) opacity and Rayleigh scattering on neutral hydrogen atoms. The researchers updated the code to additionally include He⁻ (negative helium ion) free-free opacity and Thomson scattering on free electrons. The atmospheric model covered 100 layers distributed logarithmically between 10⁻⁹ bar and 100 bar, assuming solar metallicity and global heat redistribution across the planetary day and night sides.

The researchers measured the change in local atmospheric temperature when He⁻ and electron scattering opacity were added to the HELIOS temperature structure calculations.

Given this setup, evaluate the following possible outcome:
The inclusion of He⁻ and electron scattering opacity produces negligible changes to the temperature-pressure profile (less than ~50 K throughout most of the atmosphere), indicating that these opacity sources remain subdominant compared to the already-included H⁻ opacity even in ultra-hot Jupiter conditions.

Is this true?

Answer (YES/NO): YES